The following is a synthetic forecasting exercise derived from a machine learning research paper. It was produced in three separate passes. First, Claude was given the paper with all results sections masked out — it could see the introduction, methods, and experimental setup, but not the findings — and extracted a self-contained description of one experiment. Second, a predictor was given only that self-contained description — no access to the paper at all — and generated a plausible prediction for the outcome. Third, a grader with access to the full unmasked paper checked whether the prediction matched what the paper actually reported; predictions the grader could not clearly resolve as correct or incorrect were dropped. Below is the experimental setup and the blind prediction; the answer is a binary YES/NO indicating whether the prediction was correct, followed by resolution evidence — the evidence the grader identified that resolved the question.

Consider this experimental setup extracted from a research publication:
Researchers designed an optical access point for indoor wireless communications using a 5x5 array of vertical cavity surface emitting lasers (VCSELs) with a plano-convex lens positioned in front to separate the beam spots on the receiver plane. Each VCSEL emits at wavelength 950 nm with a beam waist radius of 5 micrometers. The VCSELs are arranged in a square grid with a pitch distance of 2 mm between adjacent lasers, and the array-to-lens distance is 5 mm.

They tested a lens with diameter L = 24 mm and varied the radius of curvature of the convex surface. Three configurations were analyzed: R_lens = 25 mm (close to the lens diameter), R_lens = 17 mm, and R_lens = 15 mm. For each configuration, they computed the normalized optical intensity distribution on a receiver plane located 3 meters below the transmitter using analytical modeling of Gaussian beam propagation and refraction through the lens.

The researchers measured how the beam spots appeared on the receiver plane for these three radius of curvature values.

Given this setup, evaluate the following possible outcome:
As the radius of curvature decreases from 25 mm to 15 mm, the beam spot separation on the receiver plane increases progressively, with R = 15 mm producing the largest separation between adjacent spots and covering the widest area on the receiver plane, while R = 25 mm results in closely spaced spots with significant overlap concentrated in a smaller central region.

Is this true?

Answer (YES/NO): YES